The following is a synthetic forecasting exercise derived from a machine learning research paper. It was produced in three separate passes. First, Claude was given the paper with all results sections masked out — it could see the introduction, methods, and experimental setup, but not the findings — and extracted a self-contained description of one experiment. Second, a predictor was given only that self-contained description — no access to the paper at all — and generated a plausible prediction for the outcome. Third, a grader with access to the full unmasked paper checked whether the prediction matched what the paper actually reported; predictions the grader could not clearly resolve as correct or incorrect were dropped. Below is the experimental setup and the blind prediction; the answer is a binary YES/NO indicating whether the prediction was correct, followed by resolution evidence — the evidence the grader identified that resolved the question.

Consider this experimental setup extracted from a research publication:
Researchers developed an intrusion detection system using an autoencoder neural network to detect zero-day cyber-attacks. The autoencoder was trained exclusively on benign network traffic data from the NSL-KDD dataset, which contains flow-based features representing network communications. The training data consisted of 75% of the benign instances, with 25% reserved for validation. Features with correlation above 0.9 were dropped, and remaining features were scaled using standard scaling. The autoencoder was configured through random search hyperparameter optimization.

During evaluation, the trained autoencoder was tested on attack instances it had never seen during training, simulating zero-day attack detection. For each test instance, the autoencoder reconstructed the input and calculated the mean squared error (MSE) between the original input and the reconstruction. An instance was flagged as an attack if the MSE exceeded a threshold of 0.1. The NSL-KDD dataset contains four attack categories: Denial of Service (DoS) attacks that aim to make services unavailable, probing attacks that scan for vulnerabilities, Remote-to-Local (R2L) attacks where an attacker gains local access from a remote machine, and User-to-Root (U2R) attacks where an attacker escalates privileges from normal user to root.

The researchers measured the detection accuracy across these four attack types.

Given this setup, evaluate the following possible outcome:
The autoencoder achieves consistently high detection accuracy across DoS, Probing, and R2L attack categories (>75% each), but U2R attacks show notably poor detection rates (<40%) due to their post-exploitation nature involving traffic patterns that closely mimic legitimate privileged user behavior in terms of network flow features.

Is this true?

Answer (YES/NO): NO